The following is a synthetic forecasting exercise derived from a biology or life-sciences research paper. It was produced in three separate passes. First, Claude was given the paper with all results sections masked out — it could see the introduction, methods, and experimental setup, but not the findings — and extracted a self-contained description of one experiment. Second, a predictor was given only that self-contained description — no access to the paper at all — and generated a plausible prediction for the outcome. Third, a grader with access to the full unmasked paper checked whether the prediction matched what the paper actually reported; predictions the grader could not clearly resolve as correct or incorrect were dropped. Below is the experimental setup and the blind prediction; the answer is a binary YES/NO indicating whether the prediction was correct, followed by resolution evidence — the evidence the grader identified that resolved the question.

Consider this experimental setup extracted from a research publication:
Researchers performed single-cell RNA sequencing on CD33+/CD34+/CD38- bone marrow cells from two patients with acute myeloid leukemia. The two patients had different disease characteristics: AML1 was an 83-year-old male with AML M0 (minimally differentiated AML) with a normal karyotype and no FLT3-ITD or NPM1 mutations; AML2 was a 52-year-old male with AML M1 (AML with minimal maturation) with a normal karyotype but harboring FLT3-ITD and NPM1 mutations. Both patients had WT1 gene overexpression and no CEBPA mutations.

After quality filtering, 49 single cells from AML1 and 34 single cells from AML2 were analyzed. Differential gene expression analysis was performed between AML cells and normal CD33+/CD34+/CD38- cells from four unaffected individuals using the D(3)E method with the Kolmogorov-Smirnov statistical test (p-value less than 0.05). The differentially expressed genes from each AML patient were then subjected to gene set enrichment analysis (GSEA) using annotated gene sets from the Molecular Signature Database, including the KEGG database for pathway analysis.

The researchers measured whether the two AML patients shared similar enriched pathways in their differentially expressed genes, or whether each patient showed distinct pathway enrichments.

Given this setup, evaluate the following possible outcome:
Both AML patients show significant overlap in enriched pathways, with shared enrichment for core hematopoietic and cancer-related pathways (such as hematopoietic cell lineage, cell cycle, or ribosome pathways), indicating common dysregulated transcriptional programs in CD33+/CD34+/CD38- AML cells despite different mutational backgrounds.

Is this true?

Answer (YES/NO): YES